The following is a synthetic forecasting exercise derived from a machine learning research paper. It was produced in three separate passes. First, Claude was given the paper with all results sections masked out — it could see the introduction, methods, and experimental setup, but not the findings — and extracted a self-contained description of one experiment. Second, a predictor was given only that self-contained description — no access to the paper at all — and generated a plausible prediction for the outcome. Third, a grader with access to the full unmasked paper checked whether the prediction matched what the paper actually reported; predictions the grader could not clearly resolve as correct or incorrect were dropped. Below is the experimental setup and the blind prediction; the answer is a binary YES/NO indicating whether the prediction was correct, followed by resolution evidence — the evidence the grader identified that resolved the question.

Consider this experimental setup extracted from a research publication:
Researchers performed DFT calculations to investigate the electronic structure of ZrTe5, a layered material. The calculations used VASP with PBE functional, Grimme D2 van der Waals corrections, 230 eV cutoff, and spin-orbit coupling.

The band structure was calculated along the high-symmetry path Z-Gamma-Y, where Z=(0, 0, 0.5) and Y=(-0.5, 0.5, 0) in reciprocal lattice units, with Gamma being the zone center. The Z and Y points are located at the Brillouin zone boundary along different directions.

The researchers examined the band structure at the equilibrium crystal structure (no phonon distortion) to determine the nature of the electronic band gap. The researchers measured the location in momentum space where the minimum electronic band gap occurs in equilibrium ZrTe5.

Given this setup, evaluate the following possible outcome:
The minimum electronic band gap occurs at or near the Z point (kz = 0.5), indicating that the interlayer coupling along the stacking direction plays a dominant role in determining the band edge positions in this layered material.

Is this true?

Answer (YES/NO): NO